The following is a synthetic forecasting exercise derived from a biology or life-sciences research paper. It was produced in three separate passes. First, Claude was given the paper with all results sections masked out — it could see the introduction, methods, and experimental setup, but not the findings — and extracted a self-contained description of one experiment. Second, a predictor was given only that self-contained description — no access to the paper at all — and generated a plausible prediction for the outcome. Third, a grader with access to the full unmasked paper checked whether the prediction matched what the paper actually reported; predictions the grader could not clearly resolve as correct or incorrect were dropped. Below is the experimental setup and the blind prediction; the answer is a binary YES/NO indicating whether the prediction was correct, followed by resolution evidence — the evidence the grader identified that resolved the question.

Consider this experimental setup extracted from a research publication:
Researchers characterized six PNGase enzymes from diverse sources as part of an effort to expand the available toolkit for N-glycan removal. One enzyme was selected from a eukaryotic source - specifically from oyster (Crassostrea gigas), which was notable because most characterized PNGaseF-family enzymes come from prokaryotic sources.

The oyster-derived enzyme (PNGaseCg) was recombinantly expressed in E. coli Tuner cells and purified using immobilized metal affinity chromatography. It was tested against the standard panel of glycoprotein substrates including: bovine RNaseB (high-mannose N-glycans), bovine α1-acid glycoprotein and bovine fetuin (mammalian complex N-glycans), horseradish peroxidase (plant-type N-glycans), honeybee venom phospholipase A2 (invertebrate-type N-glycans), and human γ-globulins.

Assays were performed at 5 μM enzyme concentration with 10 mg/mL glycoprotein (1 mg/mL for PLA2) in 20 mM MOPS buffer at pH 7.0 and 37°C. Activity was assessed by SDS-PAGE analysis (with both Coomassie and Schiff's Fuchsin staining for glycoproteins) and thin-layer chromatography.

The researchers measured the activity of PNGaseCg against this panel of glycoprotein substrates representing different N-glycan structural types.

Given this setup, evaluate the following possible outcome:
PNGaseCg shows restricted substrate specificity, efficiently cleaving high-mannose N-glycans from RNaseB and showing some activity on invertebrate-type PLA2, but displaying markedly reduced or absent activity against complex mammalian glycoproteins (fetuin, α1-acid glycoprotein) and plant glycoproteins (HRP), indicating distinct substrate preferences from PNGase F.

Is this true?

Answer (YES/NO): NO